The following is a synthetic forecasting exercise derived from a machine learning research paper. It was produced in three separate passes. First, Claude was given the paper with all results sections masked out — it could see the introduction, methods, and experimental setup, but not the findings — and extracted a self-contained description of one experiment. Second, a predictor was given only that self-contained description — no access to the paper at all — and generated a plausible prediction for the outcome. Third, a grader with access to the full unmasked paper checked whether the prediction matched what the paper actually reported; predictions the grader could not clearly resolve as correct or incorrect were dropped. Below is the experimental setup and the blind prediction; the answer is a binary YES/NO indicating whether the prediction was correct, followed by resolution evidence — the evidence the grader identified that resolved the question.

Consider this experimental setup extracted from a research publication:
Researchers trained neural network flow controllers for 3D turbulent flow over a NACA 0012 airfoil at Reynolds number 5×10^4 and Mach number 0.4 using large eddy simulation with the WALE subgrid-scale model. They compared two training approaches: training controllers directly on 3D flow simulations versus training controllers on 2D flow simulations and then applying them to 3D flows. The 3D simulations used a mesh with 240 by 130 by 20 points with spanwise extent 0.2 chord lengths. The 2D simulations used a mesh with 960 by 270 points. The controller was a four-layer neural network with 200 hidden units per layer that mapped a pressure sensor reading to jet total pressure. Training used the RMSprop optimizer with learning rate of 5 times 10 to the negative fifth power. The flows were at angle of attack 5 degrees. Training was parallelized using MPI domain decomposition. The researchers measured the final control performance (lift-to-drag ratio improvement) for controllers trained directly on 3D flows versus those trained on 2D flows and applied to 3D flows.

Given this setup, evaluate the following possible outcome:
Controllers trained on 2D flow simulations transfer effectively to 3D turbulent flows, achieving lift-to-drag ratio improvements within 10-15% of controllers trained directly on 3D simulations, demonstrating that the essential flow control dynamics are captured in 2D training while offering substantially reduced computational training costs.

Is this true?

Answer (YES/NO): NO